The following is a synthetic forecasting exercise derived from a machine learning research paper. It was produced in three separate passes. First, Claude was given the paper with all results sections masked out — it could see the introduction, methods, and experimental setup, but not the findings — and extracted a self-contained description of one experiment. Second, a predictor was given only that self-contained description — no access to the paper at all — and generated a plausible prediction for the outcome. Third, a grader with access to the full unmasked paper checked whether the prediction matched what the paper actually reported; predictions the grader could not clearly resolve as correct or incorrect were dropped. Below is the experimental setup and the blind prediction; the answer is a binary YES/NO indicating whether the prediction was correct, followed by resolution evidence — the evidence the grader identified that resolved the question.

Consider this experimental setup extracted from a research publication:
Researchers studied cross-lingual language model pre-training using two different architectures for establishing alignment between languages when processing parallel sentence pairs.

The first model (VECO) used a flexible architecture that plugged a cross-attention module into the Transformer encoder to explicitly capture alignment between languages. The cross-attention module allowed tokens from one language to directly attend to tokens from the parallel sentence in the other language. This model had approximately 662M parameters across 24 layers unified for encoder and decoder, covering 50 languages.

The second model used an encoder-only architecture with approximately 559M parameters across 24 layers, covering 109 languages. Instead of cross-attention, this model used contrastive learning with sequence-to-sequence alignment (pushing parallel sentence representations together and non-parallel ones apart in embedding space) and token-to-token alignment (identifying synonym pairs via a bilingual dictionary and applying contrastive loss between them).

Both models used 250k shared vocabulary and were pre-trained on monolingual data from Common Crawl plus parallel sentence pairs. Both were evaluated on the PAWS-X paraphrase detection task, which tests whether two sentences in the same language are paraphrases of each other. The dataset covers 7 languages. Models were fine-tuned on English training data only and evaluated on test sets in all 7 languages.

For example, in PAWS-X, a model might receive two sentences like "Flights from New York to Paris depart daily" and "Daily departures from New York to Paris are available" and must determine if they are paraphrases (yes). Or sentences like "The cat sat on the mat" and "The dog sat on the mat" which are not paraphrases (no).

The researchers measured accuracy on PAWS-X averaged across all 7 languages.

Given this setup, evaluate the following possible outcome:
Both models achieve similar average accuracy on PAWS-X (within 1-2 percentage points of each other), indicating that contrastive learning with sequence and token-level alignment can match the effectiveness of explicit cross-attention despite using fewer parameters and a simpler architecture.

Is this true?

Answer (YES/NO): YES